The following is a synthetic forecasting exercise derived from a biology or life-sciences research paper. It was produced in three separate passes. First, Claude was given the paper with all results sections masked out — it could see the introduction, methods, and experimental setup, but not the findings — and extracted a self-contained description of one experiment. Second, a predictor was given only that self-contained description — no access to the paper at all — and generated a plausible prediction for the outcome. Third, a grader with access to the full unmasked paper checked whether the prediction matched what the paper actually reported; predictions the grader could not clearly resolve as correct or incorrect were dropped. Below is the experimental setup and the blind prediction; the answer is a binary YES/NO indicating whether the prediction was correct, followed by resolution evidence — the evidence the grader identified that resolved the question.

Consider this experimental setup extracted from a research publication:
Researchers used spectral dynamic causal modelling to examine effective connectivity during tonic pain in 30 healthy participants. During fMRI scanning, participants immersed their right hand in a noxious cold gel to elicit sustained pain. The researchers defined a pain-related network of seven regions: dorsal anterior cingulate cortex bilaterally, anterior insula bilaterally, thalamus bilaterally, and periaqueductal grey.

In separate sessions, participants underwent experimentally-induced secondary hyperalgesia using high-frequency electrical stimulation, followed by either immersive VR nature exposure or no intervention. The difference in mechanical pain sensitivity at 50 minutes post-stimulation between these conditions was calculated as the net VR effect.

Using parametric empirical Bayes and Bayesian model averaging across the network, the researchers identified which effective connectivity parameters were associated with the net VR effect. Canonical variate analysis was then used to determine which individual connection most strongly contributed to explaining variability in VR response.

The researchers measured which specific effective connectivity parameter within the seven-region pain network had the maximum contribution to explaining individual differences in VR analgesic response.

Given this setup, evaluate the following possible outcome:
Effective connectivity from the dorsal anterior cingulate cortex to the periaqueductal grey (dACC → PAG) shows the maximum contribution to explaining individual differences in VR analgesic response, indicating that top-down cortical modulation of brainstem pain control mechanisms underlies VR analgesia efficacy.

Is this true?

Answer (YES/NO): NO